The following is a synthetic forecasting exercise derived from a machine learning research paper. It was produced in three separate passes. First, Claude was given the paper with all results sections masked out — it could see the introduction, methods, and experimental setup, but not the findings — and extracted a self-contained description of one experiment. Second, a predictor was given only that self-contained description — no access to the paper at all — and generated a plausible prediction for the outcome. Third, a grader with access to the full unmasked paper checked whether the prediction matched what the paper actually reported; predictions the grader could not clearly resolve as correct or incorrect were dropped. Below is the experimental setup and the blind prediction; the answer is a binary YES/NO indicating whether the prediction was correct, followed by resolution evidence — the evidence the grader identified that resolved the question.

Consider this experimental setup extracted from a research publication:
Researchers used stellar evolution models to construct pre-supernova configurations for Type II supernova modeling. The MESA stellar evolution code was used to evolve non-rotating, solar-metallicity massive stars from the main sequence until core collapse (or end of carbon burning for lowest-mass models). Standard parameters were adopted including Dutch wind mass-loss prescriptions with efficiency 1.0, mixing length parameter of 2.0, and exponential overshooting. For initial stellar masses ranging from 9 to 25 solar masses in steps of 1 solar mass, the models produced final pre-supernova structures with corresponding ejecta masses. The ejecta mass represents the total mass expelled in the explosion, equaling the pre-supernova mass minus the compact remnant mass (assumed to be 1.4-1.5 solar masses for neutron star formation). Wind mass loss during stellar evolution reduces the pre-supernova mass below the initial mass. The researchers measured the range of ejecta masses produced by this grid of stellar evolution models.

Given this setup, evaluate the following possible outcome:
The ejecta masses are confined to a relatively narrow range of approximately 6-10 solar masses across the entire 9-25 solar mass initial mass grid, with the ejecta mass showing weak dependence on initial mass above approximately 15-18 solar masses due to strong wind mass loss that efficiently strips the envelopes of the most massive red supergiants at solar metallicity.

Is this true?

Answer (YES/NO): NO